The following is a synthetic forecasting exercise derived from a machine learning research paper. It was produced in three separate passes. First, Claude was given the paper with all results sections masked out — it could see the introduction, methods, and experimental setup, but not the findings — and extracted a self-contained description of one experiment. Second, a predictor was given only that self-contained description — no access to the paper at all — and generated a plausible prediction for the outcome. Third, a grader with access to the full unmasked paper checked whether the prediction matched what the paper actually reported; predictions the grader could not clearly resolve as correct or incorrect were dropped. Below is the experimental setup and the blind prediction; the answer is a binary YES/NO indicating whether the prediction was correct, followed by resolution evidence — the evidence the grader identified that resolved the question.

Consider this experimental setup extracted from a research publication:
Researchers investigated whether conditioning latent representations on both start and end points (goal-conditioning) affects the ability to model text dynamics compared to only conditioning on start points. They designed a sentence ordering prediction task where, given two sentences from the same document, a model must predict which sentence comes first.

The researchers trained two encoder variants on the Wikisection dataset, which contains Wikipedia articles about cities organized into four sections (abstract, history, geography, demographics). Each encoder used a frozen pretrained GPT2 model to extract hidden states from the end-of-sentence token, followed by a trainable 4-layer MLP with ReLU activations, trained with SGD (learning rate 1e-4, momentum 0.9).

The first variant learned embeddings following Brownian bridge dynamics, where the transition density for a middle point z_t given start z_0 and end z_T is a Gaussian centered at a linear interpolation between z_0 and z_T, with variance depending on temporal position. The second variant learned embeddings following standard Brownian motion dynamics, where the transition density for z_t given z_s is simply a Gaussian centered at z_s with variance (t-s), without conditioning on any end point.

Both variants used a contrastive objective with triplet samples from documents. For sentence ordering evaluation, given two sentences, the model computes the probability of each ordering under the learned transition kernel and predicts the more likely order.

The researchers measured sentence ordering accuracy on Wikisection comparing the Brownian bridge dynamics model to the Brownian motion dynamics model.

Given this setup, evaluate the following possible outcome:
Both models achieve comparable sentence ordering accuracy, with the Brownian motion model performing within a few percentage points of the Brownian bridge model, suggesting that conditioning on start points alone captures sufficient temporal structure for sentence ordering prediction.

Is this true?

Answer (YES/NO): NO